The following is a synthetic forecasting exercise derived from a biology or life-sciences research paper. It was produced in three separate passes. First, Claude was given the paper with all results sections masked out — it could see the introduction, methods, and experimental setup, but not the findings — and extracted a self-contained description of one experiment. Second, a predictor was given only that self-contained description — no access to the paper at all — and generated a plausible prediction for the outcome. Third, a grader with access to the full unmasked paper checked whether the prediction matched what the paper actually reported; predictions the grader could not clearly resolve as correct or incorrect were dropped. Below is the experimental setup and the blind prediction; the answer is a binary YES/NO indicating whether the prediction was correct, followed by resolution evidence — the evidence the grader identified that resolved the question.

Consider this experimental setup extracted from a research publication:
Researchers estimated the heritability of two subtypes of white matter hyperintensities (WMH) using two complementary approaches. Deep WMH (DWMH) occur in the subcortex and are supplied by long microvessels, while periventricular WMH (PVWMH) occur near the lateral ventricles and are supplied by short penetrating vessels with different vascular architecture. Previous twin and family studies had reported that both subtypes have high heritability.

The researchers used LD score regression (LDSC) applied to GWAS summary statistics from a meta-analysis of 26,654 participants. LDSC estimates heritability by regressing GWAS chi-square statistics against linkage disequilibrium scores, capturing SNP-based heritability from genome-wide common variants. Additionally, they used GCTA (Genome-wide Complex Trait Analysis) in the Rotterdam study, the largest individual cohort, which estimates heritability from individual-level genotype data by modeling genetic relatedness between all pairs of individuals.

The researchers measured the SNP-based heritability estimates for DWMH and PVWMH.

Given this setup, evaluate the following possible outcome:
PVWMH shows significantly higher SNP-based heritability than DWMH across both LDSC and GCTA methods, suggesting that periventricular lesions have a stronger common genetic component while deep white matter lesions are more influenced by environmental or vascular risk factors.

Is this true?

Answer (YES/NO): YES